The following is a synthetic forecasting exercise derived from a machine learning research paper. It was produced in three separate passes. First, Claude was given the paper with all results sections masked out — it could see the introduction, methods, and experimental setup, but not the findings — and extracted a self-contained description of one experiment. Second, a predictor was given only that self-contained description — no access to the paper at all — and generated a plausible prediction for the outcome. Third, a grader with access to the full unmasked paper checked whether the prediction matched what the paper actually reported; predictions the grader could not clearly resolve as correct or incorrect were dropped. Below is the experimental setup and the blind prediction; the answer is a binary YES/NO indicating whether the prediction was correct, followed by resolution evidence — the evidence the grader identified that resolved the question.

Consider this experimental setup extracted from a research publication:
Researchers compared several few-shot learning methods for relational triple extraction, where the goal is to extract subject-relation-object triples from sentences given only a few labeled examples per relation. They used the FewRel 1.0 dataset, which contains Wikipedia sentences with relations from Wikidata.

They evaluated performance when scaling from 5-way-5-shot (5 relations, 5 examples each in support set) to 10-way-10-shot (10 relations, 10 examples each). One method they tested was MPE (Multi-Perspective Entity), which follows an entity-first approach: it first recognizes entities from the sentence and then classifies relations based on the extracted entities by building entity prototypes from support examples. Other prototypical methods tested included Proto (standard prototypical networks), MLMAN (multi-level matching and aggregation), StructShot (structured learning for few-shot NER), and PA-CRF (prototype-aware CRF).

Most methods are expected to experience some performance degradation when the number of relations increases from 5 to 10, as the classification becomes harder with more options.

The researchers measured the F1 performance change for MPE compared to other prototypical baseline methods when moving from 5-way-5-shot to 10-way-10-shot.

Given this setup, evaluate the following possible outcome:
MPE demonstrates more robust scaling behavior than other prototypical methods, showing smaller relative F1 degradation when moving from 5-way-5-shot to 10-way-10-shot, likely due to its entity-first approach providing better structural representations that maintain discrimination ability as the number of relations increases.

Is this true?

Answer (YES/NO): NO